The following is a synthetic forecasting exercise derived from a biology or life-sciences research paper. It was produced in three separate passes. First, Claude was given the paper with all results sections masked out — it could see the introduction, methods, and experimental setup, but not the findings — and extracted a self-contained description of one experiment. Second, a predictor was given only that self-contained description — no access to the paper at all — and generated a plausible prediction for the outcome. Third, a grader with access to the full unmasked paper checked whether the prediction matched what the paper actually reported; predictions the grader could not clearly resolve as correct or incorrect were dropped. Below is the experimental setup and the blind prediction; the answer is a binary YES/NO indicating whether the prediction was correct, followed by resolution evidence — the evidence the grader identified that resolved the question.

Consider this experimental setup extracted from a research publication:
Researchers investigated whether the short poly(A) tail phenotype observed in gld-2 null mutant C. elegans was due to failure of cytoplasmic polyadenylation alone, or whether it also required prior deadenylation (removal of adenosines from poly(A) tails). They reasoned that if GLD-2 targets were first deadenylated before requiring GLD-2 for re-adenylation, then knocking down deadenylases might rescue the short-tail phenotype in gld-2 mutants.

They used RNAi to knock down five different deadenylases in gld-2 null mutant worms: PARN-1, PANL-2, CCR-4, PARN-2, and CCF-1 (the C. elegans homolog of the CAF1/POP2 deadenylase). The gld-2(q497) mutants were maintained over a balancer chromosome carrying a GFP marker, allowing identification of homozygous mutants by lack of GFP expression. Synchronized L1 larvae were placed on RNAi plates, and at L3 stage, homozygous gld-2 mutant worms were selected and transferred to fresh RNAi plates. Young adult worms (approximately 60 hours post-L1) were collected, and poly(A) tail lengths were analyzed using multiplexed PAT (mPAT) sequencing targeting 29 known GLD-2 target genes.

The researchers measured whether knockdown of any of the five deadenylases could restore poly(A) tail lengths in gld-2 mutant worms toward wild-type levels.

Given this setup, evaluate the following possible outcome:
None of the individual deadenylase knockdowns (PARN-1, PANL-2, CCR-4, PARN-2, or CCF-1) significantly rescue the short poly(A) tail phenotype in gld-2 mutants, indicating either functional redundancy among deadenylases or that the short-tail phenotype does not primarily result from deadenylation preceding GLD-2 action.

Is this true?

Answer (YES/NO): NO